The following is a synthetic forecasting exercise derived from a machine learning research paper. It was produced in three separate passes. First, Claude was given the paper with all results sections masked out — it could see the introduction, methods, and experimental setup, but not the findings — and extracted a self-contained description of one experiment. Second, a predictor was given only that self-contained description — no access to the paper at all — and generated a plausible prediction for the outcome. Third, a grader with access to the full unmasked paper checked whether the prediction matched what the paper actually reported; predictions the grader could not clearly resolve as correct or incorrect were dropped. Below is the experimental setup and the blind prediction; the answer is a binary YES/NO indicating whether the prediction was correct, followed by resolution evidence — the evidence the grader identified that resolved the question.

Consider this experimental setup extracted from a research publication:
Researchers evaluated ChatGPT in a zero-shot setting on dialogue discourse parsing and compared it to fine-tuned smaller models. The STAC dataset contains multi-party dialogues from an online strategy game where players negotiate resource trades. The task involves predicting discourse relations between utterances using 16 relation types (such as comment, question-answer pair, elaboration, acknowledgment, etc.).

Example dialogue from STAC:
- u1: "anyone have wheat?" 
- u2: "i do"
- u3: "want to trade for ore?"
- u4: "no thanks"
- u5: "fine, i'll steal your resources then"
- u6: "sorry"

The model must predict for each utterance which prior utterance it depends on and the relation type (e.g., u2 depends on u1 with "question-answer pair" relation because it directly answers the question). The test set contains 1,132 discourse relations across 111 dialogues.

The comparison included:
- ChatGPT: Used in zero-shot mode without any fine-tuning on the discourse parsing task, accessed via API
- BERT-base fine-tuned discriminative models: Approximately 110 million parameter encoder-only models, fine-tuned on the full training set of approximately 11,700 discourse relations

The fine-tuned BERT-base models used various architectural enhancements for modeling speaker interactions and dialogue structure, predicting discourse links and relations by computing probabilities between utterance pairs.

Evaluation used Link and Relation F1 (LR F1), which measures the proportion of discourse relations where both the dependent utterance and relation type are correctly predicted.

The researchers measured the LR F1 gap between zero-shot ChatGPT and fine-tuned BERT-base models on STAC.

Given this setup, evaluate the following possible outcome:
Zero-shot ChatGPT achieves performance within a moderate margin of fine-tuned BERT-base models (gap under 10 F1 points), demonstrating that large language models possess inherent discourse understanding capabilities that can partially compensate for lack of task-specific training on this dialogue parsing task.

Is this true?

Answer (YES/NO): NO